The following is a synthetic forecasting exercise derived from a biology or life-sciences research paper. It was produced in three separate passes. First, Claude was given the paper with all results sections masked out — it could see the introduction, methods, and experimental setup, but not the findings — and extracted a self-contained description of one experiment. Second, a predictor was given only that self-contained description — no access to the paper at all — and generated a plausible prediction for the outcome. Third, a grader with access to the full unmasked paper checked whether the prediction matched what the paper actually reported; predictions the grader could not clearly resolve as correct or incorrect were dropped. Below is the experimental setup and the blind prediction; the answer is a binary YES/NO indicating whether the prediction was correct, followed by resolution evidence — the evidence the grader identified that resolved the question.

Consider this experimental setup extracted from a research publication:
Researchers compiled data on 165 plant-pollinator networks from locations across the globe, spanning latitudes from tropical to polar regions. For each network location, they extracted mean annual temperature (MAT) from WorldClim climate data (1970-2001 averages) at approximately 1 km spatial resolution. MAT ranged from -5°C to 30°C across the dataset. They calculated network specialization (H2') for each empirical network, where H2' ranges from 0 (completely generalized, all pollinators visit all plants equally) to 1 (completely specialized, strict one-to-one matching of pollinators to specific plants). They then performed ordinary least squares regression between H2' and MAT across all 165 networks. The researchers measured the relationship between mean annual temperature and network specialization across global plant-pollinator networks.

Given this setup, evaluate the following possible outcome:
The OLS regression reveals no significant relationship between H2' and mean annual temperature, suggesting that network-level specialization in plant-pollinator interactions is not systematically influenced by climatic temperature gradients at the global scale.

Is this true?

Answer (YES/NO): NO